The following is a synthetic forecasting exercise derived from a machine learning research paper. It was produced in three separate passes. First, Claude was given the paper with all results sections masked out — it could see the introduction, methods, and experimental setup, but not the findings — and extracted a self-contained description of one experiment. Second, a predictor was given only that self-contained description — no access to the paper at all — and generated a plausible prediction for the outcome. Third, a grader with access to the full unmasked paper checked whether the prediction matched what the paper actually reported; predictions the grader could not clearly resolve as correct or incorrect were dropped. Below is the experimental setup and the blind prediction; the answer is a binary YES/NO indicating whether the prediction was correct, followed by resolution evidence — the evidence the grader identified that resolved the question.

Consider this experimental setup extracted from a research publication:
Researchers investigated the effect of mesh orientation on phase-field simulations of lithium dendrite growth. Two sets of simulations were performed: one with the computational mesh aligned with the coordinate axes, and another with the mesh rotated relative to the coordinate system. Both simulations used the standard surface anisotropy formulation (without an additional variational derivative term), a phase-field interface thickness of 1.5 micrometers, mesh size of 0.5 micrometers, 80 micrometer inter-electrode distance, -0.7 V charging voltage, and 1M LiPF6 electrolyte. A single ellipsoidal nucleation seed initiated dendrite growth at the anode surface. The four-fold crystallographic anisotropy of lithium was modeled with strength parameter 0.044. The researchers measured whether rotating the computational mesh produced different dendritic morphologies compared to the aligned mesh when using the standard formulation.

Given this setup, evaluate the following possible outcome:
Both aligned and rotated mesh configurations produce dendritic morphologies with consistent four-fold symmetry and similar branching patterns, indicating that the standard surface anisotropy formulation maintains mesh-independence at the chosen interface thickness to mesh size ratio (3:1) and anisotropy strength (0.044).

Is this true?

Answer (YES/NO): NO